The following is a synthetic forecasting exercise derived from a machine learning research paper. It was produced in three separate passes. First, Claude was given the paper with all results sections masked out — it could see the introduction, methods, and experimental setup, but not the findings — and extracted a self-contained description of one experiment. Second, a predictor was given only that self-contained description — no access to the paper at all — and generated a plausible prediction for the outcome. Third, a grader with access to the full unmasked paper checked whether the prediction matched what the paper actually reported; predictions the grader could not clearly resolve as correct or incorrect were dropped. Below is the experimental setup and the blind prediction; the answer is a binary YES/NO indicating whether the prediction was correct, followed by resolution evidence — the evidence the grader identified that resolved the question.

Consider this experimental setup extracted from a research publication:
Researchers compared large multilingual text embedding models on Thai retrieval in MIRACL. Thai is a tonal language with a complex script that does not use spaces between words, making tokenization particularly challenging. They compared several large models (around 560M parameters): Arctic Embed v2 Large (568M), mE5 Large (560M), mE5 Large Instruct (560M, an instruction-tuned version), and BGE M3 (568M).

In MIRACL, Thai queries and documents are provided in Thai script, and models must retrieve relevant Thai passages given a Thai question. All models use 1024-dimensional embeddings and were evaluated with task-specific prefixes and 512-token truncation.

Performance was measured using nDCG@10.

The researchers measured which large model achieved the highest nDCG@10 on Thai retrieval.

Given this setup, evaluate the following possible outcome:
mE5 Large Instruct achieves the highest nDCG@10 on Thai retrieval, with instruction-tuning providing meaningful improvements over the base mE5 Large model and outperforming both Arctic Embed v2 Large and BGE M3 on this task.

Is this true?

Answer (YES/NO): NO